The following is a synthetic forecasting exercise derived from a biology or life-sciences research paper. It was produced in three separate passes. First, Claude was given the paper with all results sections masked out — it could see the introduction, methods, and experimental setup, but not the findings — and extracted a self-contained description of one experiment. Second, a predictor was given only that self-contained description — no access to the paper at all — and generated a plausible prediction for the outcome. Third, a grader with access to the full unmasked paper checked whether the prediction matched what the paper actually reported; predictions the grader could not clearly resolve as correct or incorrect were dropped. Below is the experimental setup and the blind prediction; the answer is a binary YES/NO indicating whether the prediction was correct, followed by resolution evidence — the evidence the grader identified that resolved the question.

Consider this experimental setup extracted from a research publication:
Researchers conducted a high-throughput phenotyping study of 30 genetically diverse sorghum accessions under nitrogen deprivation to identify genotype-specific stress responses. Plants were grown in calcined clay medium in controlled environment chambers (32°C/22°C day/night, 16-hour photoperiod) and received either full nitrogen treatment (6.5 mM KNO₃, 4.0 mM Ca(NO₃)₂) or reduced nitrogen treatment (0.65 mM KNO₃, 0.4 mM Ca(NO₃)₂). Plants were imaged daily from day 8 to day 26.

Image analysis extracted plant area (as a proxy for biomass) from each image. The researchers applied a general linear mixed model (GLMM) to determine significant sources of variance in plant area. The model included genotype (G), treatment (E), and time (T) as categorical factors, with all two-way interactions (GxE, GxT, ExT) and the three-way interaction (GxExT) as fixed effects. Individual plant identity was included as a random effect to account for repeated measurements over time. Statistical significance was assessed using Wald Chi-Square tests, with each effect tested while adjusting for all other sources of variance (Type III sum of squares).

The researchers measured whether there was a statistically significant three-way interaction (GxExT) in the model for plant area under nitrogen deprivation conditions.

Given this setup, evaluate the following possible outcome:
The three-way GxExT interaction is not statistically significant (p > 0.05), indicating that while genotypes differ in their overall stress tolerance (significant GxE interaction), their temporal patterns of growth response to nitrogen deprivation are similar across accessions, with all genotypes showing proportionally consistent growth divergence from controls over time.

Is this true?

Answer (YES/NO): NO